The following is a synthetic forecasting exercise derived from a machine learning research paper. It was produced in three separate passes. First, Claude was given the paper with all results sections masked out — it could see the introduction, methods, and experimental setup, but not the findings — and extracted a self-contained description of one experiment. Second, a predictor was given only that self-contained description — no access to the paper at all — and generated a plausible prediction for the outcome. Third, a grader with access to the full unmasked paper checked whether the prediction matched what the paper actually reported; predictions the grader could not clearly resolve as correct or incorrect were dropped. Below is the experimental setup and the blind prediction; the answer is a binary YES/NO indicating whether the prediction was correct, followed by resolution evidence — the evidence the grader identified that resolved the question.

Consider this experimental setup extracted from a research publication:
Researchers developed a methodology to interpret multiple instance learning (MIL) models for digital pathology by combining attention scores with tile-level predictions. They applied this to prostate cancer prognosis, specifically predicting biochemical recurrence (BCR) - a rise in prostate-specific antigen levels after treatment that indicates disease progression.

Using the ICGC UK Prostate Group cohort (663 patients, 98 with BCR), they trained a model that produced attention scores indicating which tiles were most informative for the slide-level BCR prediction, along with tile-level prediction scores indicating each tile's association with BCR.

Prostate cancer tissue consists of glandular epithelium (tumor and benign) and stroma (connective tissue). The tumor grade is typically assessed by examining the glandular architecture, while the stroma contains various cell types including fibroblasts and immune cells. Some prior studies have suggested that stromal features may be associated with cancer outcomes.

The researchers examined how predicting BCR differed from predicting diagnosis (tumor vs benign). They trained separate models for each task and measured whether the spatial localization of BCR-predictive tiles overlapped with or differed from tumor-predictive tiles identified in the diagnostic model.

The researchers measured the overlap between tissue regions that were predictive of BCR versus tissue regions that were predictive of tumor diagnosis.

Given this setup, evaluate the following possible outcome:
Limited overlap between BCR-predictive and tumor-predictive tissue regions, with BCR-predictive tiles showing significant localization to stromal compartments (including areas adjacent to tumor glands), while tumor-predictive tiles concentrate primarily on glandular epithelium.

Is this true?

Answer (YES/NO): YES